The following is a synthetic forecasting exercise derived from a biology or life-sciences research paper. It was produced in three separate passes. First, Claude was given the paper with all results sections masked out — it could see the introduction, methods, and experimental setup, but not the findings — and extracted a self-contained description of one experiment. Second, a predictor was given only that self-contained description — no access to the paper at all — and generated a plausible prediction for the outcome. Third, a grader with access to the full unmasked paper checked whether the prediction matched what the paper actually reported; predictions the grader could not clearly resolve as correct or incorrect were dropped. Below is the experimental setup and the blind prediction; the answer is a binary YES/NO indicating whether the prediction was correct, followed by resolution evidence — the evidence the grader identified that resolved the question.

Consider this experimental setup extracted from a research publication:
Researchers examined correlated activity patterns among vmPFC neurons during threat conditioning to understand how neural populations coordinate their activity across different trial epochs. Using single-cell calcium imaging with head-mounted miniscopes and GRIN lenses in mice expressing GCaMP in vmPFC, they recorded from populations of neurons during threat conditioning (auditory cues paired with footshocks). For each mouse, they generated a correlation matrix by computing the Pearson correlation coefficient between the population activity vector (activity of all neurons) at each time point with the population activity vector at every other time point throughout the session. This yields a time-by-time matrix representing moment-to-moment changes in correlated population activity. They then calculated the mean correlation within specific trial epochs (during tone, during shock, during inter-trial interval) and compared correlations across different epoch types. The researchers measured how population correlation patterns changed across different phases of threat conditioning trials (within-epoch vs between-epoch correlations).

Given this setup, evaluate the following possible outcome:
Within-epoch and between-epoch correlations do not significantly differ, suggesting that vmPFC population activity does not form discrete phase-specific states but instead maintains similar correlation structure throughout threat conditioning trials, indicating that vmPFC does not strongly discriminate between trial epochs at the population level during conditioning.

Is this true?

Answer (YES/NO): NO